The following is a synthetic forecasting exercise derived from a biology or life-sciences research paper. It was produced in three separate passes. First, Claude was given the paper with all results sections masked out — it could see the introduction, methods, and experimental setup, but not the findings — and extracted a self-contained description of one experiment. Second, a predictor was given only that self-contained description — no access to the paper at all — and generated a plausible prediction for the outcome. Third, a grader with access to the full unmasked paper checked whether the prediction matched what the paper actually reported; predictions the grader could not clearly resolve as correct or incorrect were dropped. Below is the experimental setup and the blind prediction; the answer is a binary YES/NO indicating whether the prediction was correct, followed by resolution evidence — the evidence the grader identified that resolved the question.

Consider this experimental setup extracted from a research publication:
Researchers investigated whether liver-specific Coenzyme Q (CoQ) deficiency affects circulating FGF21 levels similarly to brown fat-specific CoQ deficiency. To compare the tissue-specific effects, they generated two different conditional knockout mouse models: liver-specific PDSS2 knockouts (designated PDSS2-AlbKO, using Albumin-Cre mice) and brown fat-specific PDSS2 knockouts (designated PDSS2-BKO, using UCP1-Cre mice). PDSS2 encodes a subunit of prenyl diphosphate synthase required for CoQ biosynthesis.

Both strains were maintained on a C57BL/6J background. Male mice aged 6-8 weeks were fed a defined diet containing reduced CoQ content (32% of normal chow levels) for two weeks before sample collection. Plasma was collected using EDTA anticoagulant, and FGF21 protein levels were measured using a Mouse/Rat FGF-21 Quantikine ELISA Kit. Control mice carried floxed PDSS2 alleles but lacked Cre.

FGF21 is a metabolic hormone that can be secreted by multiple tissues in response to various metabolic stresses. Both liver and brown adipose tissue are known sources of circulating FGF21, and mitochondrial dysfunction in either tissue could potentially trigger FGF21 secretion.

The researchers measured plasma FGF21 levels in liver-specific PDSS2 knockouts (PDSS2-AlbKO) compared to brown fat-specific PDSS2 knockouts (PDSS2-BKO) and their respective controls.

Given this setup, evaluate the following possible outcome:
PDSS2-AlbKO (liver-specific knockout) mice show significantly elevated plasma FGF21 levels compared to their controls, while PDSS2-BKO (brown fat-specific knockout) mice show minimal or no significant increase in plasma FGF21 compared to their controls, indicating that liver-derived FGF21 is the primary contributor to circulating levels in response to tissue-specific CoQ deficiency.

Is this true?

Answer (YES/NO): NO